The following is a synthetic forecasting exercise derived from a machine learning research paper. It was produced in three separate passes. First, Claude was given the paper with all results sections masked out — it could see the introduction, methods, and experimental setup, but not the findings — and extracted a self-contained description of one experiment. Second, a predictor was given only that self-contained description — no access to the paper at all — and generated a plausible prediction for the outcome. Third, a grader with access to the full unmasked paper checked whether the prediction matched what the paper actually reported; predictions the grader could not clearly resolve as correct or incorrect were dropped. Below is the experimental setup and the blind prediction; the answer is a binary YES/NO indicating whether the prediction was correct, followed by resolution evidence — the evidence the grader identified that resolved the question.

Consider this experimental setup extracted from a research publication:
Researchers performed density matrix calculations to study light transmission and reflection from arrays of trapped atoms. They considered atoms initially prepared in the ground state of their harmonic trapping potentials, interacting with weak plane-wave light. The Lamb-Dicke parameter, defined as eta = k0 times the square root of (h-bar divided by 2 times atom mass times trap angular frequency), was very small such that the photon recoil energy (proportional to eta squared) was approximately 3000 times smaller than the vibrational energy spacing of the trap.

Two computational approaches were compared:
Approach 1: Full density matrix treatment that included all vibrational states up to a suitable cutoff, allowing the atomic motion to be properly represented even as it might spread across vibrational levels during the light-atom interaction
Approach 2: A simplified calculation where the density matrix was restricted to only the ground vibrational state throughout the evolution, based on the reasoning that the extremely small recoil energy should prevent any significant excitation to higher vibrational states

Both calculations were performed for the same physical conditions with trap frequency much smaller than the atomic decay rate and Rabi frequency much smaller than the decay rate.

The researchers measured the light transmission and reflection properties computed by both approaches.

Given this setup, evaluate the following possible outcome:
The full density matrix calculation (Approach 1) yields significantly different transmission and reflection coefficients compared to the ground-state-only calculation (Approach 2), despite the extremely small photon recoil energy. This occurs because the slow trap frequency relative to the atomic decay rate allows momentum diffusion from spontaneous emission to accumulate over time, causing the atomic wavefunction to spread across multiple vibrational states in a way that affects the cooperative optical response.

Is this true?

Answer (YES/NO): NO